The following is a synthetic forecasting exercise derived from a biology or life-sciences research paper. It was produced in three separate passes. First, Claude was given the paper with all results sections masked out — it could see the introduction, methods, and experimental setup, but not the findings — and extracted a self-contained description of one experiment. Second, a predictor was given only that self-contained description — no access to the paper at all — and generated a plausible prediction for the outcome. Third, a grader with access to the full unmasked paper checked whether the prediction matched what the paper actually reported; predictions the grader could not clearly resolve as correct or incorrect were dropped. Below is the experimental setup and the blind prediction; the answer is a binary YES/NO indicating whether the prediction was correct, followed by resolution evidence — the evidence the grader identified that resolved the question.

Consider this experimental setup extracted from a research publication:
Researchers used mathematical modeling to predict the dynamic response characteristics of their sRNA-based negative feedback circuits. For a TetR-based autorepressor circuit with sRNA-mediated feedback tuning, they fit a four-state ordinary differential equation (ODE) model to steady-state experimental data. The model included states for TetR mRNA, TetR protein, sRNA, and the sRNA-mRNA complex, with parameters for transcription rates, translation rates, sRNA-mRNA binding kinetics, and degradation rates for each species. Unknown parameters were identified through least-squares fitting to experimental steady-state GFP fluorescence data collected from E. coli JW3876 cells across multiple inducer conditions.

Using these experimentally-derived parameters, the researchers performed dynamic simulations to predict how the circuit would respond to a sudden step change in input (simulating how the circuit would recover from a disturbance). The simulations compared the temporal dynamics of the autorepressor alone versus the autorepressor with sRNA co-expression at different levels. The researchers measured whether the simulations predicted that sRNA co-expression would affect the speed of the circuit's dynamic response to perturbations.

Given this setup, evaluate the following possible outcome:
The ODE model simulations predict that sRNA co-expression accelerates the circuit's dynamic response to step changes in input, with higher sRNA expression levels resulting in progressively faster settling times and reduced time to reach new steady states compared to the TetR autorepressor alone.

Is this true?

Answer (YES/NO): NO